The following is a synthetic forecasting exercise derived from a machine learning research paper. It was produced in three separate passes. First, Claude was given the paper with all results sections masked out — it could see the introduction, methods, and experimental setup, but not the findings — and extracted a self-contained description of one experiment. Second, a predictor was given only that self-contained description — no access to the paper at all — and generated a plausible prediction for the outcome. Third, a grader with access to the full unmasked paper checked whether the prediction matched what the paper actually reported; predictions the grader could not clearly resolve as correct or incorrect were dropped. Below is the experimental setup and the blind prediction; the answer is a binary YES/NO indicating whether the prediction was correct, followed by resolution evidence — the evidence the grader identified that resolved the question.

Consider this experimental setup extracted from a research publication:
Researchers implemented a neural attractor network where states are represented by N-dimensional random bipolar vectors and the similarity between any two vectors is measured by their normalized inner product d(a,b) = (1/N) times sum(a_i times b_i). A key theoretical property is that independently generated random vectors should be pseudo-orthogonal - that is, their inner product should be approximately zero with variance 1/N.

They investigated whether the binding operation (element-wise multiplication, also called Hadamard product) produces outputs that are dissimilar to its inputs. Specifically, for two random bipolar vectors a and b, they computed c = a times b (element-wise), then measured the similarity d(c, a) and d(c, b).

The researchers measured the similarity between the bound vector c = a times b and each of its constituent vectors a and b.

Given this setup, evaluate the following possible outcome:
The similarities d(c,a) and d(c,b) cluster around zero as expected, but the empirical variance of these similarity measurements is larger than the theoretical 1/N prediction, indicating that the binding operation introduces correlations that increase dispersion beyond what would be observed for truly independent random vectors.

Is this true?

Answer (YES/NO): NO